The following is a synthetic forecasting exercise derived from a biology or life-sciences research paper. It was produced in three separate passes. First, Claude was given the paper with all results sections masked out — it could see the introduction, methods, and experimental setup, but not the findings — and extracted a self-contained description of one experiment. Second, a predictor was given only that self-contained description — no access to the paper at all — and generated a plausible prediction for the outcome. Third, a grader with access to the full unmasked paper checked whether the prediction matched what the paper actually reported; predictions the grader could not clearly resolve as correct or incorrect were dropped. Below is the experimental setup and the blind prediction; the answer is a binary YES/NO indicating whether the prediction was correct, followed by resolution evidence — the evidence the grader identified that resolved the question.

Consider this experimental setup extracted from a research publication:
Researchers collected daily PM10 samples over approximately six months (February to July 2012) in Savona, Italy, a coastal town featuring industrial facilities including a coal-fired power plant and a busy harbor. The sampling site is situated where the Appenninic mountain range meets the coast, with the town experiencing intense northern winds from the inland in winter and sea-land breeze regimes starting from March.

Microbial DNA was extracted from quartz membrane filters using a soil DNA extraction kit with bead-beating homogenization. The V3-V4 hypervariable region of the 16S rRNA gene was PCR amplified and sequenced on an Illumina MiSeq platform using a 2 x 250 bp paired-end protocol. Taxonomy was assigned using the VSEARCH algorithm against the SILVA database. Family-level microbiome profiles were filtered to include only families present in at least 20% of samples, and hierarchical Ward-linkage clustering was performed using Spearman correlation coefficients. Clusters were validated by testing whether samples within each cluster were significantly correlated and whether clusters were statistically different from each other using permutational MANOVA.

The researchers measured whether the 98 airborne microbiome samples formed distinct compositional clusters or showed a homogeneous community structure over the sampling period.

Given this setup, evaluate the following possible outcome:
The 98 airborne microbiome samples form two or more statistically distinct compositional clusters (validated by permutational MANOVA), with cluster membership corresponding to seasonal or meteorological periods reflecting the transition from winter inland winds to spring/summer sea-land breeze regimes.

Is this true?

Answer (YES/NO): NO